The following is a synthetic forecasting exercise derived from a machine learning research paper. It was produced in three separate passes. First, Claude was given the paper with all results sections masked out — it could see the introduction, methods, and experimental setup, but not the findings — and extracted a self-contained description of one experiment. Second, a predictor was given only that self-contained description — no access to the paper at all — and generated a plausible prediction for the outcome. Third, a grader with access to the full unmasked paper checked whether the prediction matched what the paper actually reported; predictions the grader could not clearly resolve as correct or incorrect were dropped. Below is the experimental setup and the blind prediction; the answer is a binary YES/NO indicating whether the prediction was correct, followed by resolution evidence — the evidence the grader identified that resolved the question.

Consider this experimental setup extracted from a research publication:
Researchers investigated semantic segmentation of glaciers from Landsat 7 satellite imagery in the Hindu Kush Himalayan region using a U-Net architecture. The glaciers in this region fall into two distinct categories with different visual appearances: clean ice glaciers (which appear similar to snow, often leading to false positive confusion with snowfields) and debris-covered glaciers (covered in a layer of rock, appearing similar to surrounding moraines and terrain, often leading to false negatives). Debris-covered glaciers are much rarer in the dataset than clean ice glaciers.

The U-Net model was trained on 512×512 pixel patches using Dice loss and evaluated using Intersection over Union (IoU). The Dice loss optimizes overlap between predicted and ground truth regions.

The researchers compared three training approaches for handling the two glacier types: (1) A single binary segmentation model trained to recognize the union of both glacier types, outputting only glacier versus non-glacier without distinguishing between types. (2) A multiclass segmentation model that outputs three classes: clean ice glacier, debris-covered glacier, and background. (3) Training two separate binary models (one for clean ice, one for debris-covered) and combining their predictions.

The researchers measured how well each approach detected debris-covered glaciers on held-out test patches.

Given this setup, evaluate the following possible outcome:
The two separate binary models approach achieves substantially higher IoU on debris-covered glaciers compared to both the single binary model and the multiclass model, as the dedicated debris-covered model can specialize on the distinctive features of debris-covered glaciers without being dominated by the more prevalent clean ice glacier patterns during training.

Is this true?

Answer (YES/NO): NO